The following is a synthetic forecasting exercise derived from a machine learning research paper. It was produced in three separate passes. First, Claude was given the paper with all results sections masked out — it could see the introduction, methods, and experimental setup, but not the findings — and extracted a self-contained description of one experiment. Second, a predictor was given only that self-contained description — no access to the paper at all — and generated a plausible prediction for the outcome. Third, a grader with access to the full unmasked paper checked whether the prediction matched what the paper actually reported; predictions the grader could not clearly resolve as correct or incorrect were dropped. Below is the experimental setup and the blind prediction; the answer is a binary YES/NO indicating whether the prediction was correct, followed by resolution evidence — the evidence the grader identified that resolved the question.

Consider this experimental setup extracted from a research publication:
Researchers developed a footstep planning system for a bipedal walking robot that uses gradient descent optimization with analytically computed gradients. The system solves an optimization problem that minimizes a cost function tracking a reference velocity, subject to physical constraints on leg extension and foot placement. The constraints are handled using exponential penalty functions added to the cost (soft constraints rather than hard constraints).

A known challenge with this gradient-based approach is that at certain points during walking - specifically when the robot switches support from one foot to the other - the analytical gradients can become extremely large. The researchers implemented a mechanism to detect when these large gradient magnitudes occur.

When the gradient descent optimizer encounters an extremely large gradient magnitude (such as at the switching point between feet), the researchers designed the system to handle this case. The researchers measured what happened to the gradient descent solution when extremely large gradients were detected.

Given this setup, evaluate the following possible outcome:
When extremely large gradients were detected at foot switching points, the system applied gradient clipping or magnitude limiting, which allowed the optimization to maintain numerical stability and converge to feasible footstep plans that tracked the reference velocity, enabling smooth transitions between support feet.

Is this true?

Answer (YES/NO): NO